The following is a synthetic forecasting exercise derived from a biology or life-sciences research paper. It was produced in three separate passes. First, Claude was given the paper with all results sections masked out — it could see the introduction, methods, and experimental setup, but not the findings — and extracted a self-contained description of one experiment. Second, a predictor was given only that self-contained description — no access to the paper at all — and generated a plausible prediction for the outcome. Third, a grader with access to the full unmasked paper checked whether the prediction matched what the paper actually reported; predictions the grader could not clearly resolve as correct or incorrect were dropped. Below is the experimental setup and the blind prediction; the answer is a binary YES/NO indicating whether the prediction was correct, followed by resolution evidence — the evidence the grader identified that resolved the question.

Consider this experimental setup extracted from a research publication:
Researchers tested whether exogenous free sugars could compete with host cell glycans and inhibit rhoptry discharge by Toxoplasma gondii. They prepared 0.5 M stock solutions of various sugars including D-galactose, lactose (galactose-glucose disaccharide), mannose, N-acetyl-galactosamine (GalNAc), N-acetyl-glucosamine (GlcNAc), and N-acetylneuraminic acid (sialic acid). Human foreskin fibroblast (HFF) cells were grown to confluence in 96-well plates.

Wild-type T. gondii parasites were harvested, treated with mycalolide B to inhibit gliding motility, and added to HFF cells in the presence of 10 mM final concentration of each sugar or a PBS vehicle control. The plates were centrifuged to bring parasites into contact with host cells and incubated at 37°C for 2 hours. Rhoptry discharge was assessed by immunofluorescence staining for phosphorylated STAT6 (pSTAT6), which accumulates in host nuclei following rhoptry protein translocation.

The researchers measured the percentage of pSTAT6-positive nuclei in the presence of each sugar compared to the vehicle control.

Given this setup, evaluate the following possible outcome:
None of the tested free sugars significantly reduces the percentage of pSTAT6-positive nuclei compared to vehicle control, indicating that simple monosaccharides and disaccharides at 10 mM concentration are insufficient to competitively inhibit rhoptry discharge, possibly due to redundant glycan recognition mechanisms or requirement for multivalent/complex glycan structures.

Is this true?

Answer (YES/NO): NO